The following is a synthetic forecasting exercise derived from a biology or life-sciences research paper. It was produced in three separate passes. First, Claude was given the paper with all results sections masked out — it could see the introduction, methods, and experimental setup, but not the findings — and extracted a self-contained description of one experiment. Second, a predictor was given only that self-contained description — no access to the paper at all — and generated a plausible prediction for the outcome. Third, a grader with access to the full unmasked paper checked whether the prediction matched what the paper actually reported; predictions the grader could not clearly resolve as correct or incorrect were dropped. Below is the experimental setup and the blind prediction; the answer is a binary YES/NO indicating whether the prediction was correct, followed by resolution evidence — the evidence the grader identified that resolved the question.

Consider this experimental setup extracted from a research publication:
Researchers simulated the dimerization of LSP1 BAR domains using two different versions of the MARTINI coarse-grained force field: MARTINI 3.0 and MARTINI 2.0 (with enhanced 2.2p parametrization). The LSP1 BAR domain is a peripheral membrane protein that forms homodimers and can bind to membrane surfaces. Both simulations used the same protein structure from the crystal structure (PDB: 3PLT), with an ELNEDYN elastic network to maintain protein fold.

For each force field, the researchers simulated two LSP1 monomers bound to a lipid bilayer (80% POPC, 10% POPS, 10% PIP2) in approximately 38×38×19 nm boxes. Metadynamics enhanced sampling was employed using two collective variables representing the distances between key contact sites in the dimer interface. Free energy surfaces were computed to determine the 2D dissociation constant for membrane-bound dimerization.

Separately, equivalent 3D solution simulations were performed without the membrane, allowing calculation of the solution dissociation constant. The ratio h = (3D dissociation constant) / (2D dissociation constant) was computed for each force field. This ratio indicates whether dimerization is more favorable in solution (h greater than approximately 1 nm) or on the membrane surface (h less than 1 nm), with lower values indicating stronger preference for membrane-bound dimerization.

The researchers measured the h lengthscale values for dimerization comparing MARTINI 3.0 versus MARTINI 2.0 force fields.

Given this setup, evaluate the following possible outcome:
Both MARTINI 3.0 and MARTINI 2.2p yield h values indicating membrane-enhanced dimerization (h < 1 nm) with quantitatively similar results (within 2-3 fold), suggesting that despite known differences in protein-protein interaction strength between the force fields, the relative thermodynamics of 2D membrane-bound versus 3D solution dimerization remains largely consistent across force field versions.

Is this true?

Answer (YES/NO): NO